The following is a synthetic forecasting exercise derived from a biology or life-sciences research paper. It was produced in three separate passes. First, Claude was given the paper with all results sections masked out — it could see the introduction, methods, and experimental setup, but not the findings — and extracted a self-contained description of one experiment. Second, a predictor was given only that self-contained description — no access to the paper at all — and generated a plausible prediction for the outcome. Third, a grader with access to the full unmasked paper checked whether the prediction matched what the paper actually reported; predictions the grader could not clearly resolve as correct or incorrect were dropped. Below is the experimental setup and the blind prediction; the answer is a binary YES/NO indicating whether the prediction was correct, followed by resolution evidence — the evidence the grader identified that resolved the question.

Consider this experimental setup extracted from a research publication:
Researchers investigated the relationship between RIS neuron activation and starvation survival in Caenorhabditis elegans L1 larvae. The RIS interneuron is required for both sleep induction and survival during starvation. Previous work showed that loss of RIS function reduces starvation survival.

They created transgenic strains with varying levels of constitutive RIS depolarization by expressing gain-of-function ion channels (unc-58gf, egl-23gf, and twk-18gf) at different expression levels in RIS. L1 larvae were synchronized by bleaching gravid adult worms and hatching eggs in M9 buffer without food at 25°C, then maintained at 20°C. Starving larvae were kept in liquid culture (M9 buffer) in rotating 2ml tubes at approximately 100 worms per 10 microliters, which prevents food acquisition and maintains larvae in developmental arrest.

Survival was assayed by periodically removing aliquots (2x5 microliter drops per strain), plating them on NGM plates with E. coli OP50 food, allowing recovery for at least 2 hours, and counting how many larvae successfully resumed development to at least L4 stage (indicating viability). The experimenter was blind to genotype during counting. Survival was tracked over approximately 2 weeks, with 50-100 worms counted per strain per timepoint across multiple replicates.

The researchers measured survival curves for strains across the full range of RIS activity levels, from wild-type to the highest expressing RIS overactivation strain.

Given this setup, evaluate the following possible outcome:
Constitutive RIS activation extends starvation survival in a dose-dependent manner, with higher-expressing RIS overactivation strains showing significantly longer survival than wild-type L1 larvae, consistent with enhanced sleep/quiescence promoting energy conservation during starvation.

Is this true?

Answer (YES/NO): NO